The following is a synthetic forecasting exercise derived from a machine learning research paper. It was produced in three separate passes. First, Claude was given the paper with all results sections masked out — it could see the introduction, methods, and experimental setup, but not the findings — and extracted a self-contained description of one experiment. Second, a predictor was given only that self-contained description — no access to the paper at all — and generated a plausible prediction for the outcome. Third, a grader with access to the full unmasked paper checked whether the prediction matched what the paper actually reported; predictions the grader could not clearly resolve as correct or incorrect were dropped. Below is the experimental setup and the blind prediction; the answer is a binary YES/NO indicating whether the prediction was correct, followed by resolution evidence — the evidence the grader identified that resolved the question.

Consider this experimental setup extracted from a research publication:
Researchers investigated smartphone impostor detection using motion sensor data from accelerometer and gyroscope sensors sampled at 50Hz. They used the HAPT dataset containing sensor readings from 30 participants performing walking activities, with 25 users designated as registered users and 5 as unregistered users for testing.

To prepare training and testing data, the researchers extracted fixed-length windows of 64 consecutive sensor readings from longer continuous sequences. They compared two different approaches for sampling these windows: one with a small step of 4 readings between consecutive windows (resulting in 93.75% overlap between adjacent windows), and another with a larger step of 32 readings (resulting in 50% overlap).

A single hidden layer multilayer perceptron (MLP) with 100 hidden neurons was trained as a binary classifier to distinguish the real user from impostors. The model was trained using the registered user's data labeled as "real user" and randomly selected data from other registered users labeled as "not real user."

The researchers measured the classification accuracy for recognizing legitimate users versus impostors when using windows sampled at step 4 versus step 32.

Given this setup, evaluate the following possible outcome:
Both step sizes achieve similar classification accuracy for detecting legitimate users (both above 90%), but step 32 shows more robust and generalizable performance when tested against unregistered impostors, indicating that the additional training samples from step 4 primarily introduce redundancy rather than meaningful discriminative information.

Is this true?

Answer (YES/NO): NO